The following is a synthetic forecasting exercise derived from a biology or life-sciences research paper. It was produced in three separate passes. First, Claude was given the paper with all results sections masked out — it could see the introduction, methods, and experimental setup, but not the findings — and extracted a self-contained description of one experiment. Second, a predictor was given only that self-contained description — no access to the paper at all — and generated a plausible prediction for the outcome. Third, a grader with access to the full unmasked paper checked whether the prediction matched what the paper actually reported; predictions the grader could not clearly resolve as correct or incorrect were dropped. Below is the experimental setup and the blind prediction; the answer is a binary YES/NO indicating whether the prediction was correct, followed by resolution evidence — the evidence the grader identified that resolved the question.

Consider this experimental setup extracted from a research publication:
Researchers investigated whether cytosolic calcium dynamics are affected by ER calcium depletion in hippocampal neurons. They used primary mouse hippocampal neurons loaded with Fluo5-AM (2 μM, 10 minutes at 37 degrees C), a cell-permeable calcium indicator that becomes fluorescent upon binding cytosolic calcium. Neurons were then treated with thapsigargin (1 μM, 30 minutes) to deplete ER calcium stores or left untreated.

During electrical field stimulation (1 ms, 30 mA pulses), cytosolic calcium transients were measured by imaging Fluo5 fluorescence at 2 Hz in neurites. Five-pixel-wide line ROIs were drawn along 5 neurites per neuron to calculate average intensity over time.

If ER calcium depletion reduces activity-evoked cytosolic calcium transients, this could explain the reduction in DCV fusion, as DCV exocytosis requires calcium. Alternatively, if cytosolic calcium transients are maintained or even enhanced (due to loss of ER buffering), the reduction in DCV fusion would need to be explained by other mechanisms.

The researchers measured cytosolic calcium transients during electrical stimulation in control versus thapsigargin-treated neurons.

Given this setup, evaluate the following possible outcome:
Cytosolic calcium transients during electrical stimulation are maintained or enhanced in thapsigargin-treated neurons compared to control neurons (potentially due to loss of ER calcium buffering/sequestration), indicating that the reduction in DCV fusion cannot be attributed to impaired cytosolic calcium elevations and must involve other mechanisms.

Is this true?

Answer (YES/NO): NO